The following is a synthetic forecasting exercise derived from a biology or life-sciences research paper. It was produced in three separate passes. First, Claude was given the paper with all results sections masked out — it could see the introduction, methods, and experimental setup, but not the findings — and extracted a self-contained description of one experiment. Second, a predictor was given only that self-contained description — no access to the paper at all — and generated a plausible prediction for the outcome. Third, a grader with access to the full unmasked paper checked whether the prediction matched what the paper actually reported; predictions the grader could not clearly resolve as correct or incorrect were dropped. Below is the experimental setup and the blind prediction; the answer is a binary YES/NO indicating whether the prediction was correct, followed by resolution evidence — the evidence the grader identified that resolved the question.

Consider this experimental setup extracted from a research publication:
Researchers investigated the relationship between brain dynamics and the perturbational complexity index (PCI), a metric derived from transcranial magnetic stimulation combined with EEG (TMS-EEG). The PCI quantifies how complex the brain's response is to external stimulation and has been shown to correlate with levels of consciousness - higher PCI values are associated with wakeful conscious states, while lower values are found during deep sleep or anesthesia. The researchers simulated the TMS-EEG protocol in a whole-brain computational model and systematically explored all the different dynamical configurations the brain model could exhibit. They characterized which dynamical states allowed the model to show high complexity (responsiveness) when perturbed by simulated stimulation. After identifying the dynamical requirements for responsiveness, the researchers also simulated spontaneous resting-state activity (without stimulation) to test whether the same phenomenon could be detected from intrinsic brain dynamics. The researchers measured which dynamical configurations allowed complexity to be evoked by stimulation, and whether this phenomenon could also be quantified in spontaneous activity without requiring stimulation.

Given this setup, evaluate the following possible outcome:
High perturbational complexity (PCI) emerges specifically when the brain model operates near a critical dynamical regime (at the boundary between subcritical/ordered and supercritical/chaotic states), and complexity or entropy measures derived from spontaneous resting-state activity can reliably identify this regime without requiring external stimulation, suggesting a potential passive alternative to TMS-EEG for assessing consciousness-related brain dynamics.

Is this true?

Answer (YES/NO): YES